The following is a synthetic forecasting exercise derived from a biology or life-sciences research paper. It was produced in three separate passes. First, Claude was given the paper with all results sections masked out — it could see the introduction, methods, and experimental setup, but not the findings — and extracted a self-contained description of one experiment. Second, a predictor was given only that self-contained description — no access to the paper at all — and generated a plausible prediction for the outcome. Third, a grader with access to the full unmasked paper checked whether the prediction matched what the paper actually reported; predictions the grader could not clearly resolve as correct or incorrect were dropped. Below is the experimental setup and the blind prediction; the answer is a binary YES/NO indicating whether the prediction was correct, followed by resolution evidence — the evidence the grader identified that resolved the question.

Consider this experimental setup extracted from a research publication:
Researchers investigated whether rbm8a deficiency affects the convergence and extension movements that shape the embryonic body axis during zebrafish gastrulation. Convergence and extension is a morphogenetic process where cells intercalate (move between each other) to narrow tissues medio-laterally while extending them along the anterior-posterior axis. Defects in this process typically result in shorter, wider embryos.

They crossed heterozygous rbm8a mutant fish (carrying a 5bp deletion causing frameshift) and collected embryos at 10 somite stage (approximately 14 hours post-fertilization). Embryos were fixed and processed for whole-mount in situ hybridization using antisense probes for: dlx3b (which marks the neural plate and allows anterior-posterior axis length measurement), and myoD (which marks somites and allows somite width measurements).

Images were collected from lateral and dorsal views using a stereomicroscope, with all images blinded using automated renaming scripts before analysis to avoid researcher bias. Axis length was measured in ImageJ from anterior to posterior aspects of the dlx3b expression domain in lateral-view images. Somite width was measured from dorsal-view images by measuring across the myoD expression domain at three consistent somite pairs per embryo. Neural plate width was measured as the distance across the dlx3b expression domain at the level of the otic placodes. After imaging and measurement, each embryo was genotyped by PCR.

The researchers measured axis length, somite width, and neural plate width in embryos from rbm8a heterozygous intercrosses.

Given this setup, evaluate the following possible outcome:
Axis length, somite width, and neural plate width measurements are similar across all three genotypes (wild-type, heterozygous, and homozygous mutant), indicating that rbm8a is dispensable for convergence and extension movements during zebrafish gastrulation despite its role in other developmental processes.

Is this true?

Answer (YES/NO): NO